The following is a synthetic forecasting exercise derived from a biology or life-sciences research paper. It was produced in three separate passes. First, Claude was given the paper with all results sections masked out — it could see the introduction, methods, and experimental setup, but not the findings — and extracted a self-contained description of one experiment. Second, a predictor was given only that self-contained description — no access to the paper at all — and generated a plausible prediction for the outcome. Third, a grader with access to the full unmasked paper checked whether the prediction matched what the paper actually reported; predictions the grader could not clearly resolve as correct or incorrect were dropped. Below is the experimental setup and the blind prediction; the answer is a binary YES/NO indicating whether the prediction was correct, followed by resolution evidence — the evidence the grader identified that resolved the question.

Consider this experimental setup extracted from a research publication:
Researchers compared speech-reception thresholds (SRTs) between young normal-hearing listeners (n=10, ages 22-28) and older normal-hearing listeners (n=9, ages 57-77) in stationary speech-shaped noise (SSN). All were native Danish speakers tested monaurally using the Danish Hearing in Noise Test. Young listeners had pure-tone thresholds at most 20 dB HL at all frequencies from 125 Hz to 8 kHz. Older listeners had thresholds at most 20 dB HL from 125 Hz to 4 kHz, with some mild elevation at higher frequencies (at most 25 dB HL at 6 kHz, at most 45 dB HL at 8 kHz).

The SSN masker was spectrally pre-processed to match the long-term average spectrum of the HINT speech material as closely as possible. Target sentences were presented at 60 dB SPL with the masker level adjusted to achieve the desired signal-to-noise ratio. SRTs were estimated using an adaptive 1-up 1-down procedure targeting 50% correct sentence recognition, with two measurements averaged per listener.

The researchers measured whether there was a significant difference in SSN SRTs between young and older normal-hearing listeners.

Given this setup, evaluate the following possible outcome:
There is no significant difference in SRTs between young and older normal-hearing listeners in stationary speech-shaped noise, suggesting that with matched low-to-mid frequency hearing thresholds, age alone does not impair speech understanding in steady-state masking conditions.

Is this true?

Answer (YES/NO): YES